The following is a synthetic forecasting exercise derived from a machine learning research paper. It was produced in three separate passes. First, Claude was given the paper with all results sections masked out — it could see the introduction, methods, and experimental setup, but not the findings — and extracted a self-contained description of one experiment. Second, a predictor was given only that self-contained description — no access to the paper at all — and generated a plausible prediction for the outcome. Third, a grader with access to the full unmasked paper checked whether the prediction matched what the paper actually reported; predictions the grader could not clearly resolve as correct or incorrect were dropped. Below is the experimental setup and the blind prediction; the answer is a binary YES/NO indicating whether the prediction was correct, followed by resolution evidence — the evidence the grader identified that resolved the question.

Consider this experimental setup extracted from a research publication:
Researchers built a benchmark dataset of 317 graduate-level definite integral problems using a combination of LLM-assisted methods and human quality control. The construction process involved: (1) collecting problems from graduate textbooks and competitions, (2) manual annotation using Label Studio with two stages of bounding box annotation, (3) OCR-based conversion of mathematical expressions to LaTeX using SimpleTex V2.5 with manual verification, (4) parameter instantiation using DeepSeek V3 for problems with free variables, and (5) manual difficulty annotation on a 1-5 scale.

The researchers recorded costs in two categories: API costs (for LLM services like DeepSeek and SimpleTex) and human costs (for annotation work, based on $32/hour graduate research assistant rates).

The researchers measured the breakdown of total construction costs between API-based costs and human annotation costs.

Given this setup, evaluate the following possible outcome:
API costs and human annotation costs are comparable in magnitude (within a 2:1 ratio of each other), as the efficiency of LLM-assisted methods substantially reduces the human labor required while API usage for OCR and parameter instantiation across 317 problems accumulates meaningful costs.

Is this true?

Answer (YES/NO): NO